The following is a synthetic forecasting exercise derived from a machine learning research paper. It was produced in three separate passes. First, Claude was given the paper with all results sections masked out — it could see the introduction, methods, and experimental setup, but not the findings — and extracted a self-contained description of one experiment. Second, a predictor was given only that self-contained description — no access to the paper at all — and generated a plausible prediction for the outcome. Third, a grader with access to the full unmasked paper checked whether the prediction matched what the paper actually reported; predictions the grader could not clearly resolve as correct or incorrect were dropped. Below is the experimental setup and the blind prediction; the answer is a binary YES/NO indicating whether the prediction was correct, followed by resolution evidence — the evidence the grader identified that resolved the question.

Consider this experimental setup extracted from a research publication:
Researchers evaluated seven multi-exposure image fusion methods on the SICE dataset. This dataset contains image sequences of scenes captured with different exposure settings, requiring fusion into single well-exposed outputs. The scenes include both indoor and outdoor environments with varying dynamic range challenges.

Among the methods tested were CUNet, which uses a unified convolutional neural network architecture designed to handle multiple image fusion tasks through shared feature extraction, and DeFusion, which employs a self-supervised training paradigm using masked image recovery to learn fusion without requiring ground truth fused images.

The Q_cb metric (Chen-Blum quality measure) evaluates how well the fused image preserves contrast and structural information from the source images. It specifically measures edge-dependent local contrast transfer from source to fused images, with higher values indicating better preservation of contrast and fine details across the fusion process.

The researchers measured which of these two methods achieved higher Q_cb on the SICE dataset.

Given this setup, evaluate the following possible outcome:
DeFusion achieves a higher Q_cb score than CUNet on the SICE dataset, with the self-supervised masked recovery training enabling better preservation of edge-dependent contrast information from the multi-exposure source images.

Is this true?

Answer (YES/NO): NO